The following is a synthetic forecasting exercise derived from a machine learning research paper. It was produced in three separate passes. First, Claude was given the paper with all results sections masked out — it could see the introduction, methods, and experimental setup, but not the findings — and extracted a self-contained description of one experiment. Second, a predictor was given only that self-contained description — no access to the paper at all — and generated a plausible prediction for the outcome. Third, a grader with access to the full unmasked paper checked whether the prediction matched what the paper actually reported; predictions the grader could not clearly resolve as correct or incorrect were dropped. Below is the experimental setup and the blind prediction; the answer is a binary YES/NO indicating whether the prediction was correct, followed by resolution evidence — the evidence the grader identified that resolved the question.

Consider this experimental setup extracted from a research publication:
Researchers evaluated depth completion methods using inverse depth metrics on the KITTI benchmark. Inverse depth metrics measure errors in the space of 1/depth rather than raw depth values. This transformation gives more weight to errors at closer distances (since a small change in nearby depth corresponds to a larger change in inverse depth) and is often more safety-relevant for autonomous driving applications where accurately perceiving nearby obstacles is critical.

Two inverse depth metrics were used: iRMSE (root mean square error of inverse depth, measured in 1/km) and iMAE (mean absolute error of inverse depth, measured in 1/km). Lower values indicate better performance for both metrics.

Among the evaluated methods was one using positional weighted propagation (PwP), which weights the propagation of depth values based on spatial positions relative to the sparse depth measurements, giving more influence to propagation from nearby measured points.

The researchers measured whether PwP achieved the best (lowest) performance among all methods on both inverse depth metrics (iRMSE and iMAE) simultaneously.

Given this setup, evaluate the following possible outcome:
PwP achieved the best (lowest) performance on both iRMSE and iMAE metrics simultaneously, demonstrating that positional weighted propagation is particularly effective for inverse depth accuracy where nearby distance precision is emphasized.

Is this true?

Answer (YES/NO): NO